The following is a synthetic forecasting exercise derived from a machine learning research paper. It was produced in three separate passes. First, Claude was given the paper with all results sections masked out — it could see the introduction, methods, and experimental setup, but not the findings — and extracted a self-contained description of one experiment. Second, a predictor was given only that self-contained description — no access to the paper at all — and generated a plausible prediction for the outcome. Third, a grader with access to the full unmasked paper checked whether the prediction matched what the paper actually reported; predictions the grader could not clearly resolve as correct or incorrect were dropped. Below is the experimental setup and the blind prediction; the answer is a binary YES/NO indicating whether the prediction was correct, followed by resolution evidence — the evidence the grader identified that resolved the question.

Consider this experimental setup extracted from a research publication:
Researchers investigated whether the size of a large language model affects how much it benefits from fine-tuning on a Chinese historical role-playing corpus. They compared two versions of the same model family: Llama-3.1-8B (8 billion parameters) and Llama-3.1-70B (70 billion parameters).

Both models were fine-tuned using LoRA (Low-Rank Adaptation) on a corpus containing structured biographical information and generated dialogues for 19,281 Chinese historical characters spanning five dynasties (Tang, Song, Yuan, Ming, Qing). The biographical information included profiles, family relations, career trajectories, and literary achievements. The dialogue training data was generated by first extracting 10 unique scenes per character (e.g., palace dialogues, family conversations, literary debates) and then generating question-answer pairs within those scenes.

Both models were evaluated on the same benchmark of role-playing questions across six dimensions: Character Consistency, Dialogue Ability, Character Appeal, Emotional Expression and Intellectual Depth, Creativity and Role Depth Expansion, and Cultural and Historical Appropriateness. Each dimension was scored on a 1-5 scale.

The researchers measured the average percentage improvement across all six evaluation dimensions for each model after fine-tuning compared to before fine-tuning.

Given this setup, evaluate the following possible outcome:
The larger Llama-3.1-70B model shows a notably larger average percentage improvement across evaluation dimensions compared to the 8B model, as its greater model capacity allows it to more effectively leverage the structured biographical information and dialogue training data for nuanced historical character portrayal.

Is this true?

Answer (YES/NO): NO